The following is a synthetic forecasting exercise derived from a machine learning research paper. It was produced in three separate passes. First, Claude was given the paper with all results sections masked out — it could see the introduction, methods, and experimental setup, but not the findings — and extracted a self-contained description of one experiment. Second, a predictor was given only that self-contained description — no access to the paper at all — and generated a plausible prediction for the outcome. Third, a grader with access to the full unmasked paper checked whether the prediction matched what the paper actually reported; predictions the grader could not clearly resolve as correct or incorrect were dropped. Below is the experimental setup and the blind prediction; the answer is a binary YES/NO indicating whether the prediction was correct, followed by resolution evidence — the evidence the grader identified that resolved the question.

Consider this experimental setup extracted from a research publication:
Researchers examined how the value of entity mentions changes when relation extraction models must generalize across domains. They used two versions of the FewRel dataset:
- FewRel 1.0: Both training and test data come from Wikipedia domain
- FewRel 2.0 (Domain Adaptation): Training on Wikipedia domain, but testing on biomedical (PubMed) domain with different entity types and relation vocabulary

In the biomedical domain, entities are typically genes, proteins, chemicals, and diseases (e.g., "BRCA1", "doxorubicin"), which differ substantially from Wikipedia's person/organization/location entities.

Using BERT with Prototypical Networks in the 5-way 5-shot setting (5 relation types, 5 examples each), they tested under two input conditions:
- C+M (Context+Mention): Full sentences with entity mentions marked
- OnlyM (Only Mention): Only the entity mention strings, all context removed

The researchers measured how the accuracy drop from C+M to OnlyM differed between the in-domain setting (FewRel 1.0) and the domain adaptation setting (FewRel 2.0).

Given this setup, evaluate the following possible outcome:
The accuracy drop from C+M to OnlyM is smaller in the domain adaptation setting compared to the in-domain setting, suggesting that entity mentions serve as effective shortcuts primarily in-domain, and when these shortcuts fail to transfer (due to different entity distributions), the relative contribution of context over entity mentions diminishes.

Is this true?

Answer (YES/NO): NO